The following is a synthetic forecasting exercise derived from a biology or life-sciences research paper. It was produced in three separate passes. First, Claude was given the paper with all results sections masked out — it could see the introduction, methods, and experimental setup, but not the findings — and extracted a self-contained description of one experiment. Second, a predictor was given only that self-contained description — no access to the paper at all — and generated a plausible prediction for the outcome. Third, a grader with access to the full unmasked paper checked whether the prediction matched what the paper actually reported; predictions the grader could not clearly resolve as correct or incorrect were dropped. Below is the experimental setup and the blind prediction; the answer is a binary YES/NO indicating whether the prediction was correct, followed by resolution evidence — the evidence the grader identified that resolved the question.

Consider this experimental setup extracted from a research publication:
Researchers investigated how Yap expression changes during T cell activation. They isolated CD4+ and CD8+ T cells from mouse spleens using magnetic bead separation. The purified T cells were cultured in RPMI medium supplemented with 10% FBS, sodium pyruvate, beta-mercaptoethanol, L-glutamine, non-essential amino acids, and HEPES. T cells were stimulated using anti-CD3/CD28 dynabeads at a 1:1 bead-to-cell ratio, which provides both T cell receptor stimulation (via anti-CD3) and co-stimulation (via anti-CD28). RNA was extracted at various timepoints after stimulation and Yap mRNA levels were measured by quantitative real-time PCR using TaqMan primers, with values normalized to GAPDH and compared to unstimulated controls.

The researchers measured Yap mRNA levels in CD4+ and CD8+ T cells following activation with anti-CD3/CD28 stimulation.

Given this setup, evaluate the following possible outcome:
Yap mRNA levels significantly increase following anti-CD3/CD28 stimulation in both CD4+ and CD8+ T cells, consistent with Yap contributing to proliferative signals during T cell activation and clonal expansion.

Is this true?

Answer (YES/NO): NO